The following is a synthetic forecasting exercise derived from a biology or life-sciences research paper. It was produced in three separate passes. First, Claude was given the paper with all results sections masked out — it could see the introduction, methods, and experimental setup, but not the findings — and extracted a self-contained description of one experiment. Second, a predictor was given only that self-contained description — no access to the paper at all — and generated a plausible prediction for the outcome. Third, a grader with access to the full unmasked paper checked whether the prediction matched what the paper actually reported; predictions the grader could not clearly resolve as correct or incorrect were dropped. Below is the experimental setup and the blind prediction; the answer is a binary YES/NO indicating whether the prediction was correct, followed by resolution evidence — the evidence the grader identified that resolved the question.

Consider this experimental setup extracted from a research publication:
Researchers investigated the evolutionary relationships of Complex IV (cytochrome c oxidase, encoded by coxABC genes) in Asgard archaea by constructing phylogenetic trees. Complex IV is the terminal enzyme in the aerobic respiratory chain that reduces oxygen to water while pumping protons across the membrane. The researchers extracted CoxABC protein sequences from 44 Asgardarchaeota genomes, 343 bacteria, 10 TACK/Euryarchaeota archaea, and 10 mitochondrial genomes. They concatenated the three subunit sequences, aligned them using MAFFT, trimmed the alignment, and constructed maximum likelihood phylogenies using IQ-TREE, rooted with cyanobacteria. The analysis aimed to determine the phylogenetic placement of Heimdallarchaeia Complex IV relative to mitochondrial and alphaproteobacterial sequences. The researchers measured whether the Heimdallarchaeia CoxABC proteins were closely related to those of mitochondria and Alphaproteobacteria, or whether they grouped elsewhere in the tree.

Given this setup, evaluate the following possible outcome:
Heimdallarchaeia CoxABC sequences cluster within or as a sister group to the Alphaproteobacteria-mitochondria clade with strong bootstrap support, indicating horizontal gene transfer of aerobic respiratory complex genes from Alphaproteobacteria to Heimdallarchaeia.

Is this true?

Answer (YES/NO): NO